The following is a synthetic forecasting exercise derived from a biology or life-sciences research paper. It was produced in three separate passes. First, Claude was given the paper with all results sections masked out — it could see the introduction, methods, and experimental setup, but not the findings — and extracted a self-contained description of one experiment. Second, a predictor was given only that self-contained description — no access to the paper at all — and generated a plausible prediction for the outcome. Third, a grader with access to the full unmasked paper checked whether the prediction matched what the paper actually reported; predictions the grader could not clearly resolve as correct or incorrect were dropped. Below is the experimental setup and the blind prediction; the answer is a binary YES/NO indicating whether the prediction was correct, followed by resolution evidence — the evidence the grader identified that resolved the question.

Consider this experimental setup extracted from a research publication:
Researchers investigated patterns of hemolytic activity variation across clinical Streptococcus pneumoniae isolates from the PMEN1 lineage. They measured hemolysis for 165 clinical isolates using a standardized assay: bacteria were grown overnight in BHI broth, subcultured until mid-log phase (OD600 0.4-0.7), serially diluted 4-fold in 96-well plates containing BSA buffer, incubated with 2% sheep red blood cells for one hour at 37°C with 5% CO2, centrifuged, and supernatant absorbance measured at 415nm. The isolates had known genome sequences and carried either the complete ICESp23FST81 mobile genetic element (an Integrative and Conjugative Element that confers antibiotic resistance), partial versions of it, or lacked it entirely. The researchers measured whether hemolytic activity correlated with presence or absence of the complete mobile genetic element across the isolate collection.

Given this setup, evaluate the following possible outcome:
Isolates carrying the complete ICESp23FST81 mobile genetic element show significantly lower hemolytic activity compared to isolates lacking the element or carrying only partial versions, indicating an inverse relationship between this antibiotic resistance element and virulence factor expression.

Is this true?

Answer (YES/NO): NO